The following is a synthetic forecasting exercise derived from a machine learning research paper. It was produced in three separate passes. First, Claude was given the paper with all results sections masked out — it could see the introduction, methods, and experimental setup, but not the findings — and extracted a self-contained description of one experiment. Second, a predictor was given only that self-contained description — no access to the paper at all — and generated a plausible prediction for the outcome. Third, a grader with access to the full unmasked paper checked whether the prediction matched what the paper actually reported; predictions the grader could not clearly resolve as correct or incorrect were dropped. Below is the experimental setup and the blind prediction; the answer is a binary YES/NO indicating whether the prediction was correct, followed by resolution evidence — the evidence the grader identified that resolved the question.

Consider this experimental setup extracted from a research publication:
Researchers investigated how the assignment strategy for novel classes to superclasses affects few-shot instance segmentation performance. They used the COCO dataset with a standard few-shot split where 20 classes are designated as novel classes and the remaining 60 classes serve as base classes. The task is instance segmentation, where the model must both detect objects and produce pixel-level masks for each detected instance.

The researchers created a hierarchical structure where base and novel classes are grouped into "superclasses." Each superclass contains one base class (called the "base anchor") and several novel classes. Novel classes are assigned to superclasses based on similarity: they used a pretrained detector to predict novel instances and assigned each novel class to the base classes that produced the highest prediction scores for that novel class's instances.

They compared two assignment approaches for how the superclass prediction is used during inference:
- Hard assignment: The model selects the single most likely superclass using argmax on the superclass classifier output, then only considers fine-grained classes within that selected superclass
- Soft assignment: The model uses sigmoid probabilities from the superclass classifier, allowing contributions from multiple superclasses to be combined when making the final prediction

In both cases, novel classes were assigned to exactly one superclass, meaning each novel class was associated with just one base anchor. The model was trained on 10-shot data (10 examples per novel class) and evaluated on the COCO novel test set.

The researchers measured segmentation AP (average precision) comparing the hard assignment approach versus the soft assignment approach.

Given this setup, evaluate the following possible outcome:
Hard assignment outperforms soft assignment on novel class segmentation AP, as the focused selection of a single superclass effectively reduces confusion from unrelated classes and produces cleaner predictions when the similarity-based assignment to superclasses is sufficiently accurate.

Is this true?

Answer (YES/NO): NO